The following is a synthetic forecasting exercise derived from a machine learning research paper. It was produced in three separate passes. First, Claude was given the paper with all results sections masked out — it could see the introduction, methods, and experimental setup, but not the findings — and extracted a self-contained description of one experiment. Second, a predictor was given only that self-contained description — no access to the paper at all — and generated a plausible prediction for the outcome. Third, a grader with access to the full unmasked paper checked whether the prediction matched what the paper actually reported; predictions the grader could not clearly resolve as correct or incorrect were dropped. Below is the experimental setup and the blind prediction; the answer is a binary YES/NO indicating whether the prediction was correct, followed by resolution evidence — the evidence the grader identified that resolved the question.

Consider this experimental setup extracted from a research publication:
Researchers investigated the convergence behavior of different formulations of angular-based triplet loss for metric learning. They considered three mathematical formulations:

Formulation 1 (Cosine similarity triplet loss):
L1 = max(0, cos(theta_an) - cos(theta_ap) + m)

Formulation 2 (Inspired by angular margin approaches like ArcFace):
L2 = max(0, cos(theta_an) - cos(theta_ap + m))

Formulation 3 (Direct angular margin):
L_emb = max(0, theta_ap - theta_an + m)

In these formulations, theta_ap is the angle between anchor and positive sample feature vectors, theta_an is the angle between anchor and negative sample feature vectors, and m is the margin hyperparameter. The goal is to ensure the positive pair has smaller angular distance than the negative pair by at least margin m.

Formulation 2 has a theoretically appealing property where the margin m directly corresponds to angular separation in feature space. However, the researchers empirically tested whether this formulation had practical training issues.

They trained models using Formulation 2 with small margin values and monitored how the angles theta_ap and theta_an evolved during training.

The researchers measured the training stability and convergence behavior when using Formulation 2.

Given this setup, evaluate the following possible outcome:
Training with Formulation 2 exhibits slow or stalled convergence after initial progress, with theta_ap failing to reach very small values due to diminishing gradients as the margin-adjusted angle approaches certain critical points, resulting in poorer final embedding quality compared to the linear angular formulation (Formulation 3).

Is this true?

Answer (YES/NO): NO